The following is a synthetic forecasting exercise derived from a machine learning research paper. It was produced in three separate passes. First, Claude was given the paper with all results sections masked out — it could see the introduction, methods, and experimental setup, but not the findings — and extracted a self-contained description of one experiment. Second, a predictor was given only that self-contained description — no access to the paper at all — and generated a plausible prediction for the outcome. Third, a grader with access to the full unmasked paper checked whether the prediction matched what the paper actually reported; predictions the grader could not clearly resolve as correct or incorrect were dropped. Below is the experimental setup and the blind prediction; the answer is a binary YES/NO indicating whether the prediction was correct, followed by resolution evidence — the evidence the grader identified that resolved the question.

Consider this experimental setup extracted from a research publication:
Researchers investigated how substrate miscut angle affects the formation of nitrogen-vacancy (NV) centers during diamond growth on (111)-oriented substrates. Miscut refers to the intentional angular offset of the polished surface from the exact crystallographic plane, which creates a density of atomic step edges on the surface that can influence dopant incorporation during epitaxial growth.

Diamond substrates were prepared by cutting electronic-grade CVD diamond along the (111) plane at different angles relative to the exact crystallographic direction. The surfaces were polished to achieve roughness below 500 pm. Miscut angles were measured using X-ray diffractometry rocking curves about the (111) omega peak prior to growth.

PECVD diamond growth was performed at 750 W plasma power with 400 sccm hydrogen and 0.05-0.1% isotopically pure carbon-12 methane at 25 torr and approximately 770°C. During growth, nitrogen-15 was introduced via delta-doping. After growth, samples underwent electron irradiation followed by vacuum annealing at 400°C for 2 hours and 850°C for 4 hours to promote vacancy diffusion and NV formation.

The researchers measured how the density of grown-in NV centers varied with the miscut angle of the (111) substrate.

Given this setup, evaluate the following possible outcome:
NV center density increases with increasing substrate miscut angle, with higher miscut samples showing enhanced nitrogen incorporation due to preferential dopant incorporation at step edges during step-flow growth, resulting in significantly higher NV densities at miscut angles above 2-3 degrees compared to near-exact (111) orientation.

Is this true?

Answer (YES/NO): NO